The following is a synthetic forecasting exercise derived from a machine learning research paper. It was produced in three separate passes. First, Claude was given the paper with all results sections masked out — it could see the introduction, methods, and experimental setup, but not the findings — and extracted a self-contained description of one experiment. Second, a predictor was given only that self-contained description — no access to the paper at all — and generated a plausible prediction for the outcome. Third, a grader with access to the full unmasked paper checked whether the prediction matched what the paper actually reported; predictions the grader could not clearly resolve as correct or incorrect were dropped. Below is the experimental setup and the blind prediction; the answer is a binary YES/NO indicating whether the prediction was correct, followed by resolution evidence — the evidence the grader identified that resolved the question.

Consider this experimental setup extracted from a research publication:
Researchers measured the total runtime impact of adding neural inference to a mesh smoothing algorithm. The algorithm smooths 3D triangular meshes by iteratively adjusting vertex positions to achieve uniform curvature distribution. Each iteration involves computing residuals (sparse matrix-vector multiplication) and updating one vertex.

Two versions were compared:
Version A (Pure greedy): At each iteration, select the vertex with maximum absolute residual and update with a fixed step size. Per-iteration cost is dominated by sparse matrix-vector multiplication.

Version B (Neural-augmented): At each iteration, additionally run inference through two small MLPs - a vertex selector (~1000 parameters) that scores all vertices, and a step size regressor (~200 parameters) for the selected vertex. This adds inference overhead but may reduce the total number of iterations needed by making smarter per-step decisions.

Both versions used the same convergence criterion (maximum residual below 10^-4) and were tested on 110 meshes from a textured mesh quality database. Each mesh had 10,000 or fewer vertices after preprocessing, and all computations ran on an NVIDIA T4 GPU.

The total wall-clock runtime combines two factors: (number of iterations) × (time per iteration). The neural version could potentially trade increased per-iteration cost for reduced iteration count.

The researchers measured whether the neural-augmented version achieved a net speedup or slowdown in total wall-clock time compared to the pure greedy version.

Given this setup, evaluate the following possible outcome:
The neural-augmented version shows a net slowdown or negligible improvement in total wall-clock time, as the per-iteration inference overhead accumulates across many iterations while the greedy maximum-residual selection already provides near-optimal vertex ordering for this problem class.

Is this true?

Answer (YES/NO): NO